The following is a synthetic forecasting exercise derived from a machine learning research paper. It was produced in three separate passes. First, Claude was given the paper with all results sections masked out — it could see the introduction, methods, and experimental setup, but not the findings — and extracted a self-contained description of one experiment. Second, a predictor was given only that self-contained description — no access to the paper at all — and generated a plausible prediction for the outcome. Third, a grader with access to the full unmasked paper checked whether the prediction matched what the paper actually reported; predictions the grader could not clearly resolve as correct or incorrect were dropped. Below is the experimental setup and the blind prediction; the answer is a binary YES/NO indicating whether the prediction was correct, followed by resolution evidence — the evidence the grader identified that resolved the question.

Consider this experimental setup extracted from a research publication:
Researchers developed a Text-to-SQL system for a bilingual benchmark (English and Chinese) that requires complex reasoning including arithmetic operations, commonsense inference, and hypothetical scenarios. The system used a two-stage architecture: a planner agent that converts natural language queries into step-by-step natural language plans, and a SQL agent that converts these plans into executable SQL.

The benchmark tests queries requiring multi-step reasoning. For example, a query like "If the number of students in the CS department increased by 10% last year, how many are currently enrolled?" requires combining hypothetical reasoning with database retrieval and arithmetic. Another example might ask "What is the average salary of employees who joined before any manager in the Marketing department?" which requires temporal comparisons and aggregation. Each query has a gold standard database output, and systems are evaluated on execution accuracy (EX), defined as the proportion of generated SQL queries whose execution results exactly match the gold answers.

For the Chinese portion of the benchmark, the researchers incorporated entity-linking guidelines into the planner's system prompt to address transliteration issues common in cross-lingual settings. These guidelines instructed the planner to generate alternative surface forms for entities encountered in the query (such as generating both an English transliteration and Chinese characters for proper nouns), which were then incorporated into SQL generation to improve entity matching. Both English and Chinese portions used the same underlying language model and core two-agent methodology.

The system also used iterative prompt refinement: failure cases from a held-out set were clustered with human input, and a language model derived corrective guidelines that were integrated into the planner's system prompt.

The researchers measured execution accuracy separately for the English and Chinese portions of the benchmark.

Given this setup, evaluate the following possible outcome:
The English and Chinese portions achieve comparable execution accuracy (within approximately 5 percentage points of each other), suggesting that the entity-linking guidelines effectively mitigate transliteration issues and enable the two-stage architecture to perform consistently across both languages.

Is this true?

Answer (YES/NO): YES